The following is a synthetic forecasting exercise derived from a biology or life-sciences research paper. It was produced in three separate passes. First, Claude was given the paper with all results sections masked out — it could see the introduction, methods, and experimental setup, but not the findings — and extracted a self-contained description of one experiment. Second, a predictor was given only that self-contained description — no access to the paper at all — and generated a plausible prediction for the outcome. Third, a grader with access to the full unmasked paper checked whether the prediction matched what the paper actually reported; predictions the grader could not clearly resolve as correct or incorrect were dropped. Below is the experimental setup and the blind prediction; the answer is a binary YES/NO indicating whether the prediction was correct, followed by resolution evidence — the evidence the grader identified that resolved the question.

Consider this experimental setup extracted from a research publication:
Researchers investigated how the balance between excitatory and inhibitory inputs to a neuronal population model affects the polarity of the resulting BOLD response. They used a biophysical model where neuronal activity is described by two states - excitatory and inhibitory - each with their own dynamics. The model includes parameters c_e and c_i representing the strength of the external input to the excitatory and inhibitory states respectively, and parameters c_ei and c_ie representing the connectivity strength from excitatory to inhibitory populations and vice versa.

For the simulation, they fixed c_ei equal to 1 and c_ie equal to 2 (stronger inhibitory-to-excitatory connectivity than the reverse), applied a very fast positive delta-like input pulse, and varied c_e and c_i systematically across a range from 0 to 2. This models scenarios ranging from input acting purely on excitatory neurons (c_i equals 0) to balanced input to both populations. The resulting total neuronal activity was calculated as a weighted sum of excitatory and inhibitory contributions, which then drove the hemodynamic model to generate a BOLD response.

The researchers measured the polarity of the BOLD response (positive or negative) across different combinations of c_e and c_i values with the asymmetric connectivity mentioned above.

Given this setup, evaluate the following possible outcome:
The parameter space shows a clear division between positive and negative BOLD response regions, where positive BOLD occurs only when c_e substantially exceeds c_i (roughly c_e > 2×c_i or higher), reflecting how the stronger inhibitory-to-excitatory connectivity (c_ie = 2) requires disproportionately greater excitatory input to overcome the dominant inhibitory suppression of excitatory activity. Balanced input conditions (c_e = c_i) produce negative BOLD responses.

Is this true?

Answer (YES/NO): NO